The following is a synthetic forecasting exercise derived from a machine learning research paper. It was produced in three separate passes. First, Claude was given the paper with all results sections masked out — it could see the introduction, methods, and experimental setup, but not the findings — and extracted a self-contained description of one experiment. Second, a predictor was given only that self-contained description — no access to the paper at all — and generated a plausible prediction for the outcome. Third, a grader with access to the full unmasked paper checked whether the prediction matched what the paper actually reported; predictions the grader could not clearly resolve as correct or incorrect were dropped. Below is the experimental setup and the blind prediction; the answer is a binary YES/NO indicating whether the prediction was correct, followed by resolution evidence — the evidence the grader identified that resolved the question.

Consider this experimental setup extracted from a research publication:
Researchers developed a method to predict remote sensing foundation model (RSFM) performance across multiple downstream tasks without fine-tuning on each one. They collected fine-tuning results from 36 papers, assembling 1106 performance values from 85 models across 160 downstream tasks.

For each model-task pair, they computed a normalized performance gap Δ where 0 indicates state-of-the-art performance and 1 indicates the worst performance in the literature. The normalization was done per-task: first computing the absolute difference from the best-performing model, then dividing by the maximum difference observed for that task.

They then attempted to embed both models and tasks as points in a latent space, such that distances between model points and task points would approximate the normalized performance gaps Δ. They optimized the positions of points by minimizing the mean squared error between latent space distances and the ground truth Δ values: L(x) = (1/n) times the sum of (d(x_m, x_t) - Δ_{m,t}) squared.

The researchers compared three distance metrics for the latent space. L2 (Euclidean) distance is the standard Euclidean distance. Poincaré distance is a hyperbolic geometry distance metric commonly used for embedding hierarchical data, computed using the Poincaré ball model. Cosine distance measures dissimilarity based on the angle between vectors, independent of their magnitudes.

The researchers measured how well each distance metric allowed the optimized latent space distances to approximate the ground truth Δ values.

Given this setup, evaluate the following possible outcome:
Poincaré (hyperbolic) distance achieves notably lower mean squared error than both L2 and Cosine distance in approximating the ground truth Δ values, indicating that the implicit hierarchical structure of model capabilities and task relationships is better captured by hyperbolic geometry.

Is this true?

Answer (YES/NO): NO